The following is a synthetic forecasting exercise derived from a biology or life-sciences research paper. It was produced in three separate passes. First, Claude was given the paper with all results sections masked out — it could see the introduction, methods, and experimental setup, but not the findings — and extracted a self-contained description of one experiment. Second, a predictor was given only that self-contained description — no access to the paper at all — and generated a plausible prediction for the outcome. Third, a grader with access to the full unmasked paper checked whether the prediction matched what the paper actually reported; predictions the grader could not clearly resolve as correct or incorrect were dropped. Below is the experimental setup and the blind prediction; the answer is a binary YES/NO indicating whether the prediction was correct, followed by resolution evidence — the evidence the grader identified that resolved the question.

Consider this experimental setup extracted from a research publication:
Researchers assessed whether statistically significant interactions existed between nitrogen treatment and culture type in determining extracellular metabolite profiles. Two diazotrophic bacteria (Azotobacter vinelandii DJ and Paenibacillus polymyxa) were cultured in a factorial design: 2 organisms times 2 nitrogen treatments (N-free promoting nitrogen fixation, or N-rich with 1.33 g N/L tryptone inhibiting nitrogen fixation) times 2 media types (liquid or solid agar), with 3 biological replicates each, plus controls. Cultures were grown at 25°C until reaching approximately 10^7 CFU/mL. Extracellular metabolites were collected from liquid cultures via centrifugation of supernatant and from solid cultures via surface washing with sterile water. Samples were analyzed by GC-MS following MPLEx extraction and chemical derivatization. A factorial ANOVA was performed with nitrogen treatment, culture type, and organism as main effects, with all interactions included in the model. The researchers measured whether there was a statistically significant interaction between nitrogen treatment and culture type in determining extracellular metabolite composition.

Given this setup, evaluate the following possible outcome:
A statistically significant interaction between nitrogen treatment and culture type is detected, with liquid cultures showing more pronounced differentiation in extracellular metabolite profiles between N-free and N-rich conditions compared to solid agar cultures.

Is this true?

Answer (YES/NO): NO